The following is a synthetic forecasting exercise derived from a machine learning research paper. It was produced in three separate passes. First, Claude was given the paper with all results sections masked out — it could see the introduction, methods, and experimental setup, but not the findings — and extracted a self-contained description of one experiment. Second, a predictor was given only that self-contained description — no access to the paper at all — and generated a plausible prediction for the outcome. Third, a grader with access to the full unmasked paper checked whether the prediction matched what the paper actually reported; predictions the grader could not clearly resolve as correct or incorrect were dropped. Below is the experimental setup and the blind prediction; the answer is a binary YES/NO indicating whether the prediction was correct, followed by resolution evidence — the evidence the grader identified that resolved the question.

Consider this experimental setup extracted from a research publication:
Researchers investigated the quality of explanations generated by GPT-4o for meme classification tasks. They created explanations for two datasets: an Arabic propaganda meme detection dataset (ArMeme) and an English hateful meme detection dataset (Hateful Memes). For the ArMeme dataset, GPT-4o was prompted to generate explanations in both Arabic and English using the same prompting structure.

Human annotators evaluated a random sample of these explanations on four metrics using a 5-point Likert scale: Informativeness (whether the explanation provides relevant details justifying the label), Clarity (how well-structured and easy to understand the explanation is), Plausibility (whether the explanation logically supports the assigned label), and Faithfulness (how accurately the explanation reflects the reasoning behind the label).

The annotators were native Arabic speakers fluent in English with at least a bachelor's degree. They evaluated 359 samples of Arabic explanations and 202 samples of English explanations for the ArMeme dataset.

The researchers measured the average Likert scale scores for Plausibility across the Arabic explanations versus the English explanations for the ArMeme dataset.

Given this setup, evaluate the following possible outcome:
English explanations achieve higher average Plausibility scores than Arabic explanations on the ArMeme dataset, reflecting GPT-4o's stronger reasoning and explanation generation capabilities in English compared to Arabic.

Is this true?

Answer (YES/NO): NO